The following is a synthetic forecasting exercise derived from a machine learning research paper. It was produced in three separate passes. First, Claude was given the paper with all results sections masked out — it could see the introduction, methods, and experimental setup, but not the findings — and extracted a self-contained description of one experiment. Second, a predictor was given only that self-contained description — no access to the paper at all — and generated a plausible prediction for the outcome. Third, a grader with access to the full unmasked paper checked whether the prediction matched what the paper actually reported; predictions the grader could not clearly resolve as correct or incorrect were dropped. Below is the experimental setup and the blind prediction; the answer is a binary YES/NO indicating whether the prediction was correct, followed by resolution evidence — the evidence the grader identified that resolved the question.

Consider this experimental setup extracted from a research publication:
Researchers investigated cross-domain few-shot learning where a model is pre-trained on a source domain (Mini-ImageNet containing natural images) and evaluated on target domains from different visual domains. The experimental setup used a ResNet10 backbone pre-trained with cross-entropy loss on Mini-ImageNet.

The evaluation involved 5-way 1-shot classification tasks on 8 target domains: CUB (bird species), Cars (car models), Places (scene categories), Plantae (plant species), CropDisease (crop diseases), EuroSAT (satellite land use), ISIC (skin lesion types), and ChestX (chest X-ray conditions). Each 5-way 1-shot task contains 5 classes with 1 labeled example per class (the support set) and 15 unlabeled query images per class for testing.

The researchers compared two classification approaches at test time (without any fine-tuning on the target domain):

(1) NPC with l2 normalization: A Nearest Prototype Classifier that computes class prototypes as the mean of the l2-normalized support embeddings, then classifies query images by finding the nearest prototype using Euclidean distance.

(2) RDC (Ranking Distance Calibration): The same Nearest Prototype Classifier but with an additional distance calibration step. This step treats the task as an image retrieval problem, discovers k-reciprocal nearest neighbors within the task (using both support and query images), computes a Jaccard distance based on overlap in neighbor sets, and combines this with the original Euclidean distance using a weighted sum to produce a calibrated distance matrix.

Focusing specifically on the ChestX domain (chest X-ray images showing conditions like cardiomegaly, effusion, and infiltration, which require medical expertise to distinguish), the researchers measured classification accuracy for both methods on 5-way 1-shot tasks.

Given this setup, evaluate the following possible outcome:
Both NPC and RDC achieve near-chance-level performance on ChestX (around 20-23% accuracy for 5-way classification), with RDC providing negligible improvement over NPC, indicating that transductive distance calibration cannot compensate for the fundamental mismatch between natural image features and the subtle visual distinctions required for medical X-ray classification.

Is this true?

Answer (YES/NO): YES